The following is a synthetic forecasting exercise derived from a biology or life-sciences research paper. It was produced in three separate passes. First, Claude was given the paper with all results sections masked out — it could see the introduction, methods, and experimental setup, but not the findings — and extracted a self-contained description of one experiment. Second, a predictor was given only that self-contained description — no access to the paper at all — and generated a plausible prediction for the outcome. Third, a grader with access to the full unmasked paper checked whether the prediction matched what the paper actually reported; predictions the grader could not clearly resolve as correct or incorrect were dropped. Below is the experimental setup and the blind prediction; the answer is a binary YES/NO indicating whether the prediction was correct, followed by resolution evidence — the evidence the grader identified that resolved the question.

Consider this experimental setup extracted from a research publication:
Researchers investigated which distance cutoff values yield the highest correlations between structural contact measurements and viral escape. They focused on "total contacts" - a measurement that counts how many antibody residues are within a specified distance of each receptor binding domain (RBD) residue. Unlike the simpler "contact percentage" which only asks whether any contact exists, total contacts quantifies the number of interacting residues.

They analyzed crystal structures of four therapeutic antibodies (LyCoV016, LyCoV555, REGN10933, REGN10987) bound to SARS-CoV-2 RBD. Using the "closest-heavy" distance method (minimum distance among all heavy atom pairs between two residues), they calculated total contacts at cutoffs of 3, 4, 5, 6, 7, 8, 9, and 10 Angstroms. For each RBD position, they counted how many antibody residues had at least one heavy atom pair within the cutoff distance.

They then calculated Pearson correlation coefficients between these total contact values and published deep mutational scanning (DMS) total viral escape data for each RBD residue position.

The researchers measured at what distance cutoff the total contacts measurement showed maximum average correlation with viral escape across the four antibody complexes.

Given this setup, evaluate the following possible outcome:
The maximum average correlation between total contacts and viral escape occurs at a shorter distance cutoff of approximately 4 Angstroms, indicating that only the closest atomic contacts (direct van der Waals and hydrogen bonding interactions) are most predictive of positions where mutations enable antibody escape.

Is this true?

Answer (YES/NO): NO